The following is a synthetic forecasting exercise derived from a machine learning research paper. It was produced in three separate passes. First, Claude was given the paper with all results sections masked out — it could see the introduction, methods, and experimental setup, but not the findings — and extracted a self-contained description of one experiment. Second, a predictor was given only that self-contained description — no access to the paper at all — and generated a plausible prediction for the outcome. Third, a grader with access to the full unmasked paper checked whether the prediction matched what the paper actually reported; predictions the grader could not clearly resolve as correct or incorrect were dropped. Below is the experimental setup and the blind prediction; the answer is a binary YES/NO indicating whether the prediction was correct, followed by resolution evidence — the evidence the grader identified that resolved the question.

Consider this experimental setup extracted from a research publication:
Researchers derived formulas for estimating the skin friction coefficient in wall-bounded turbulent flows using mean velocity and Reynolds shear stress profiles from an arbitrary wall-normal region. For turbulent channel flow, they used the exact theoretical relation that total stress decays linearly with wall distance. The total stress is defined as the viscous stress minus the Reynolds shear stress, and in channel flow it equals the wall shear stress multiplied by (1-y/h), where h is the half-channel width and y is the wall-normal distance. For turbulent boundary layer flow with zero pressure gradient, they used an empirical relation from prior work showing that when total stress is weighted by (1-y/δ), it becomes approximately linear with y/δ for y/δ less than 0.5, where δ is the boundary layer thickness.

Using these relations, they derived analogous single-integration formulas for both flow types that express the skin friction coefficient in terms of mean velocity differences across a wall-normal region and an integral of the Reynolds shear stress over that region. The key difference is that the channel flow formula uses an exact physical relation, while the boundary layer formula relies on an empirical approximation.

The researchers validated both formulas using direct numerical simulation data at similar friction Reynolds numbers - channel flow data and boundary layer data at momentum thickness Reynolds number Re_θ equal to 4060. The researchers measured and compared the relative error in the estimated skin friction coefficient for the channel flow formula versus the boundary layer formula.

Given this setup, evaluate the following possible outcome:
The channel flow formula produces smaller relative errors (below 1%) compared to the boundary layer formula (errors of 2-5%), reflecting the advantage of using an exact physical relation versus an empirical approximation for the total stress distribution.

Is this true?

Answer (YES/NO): NO